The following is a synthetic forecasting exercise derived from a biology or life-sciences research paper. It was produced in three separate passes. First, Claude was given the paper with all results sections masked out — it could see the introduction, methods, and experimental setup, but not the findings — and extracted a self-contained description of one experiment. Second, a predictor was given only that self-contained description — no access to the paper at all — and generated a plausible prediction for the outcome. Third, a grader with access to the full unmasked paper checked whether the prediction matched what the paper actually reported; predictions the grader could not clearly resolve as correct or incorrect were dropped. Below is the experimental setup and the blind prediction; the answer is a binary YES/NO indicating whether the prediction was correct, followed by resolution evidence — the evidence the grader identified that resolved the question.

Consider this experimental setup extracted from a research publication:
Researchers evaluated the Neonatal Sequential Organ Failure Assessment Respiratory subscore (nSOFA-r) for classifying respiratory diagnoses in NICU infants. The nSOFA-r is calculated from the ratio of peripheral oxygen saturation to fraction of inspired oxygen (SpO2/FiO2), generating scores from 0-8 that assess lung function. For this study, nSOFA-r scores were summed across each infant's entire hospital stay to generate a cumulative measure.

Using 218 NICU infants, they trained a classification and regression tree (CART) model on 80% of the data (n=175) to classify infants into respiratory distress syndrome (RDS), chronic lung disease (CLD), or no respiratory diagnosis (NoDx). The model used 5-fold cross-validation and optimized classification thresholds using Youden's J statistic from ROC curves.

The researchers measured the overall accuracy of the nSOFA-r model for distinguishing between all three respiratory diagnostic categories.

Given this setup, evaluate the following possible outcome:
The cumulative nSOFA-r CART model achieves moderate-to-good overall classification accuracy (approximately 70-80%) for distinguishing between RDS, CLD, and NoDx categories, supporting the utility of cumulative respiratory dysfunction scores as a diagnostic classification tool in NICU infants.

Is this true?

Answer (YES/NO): NO